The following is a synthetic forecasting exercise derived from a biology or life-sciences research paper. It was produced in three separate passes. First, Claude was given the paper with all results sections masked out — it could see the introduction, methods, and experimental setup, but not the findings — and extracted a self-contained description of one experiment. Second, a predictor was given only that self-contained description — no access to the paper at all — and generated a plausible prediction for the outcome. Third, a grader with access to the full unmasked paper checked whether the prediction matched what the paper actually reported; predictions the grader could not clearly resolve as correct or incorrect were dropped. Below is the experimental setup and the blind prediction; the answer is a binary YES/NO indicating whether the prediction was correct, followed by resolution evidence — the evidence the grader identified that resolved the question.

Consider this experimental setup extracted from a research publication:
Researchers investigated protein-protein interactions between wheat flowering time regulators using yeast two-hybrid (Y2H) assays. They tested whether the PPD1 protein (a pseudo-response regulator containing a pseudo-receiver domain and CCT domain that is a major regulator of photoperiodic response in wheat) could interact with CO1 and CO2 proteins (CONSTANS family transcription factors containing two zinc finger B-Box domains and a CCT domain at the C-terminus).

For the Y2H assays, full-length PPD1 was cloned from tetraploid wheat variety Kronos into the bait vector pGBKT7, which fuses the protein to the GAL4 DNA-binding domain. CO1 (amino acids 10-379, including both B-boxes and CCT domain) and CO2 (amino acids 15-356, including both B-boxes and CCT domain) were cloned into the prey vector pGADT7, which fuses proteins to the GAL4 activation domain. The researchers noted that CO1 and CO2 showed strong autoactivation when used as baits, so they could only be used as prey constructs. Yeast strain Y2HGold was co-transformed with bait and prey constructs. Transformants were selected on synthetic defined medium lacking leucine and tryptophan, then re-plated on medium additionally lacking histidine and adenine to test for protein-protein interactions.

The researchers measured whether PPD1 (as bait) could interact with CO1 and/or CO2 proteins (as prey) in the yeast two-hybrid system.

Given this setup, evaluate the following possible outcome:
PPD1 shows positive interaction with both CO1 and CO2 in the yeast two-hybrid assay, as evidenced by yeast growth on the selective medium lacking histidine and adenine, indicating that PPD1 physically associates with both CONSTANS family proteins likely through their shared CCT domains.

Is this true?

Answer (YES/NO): YES